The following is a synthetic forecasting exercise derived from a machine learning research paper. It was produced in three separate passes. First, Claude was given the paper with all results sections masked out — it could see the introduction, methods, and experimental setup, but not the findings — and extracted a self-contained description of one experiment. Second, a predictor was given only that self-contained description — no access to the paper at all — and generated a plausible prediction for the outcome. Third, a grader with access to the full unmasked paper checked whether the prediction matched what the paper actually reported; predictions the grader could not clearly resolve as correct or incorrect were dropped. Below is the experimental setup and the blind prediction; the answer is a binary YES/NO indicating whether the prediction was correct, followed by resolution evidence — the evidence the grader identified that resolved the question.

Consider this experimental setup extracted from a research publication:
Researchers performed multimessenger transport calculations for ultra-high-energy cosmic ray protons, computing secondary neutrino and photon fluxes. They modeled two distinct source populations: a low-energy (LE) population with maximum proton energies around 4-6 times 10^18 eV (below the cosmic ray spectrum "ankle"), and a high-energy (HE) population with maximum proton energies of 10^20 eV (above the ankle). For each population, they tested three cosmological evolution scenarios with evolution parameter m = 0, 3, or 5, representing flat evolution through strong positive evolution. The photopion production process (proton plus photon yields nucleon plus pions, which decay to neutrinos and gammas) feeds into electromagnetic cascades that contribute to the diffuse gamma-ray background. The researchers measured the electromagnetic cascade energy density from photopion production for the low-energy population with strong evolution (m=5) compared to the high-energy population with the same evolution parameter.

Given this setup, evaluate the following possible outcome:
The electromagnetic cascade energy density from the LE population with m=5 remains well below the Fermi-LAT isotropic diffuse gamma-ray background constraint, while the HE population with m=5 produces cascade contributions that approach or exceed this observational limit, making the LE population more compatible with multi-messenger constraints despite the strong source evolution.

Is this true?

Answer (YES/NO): NO